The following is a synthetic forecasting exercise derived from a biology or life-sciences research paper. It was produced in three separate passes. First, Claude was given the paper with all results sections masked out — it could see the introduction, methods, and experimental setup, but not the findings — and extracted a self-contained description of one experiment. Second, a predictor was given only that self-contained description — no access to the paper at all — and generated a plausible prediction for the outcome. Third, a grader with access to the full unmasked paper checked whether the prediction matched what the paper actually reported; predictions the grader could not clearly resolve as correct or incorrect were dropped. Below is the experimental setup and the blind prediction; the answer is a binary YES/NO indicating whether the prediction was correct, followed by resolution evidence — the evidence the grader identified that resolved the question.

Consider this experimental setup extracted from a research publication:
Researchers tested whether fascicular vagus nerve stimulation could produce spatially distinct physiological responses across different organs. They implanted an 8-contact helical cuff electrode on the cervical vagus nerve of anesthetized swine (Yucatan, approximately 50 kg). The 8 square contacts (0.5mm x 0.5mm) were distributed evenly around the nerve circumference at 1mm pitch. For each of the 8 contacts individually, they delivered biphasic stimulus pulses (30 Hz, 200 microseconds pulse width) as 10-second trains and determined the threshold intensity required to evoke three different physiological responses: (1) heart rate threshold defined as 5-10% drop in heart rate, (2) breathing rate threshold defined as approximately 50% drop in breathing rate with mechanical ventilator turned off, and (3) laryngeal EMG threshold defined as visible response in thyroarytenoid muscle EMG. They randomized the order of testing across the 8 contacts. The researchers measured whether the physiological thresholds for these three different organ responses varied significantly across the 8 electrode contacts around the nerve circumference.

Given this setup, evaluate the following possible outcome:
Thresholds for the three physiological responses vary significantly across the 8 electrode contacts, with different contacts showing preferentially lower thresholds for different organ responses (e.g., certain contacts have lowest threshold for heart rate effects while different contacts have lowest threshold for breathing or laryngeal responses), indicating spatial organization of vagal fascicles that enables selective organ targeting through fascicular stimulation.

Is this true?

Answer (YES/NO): YES